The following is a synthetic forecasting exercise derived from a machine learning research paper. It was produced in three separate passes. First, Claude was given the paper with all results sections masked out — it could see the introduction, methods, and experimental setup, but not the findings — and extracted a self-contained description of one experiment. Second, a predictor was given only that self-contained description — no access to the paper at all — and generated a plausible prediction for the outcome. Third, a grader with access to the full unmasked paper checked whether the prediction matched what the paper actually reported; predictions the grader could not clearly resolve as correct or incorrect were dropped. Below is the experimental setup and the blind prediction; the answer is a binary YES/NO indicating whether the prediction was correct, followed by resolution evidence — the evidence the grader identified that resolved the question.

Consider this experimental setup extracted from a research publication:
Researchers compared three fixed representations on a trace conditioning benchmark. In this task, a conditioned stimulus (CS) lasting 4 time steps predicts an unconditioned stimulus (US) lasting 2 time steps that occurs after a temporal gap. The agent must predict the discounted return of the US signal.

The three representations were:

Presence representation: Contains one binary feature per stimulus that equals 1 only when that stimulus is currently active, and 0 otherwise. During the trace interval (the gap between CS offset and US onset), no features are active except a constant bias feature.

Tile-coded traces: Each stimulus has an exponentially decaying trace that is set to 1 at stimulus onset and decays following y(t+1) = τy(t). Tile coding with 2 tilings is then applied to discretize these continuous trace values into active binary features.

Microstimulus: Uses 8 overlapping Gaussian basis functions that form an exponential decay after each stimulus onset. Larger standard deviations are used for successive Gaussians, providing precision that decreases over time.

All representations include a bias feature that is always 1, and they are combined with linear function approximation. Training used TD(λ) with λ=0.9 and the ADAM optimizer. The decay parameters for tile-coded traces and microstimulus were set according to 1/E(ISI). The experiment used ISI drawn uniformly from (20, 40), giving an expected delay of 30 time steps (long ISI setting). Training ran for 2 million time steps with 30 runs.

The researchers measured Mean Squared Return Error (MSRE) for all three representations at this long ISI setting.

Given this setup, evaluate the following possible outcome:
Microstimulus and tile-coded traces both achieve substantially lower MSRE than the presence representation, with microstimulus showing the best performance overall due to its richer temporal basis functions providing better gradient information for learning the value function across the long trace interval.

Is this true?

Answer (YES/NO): NO